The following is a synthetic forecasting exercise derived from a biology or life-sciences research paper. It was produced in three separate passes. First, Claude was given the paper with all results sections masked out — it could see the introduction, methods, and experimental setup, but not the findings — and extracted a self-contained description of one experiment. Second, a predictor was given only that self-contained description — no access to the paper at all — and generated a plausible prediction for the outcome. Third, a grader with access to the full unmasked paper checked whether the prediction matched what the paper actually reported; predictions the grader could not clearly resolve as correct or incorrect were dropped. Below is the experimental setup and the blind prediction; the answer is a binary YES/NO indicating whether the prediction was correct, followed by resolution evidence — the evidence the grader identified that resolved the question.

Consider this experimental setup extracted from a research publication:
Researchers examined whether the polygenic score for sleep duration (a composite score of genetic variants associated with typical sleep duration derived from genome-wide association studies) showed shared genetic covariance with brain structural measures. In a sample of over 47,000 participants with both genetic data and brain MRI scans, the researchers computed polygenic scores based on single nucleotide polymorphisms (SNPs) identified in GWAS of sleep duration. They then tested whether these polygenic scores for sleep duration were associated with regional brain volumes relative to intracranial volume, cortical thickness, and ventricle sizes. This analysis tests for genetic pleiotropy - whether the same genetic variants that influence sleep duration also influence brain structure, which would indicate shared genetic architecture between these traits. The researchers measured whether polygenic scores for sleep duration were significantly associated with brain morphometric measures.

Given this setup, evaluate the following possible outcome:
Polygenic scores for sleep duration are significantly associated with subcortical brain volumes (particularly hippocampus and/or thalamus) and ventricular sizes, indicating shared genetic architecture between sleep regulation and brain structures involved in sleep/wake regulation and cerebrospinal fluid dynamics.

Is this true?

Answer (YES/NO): NO